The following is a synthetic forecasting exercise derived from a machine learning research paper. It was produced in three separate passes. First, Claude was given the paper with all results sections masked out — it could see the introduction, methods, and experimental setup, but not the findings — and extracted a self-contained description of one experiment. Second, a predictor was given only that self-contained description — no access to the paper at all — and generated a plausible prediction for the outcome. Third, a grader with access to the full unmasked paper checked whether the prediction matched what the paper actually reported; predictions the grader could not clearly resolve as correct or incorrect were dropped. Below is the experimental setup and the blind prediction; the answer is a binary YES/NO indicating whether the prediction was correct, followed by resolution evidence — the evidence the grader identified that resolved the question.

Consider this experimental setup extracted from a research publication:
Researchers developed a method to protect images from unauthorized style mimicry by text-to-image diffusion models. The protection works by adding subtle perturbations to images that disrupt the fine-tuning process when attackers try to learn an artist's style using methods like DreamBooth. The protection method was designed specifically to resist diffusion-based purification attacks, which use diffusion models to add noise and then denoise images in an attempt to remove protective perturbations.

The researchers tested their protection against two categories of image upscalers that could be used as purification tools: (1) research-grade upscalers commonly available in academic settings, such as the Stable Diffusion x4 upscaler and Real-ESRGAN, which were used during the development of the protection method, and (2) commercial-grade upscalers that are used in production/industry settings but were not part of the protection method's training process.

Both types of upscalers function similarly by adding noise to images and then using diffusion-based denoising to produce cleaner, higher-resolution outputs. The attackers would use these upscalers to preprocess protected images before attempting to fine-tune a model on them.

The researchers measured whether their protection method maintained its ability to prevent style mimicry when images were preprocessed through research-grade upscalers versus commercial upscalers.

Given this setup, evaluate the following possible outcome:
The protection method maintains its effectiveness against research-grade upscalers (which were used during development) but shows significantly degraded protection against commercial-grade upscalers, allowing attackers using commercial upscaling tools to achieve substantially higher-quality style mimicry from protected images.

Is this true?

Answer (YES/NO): NO